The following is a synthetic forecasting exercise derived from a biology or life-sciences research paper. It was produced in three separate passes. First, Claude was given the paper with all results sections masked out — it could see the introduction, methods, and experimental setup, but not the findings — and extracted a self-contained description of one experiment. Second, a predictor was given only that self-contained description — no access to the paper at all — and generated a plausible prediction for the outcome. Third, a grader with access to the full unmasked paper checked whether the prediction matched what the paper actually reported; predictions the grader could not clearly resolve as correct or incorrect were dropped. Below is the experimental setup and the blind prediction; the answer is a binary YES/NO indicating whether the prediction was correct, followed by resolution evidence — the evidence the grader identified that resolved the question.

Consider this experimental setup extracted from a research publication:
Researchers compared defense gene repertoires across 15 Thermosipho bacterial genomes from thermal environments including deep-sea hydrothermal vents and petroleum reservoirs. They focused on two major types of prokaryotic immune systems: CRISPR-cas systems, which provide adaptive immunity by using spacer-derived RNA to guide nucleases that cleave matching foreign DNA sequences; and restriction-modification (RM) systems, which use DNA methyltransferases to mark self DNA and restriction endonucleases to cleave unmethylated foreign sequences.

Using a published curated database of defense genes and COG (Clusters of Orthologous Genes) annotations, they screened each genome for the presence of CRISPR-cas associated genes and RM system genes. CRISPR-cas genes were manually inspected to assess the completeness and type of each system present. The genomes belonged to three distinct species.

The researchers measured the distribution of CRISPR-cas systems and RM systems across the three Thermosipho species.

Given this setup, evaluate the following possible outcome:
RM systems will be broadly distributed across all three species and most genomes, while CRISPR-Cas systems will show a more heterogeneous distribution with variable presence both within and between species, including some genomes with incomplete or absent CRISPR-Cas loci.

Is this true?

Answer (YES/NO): NO